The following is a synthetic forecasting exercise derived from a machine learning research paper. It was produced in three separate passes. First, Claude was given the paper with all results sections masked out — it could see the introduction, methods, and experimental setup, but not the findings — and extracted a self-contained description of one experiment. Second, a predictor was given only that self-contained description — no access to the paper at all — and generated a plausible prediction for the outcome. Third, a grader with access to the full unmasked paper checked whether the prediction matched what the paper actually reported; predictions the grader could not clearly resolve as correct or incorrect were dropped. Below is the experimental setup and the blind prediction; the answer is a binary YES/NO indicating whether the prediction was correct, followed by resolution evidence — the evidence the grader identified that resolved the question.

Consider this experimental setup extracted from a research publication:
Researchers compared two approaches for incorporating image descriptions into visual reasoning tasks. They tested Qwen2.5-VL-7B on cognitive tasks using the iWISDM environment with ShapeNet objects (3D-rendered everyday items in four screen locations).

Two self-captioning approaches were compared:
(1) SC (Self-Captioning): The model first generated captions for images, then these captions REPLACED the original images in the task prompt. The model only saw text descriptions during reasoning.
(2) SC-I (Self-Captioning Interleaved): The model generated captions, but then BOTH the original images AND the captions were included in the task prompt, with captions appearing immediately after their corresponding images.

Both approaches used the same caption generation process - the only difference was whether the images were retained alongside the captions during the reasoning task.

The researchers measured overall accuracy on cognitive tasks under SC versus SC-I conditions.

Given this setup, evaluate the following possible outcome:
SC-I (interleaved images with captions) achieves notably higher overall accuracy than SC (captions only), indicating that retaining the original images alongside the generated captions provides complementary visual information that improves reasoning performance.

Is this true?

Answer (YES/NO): NO